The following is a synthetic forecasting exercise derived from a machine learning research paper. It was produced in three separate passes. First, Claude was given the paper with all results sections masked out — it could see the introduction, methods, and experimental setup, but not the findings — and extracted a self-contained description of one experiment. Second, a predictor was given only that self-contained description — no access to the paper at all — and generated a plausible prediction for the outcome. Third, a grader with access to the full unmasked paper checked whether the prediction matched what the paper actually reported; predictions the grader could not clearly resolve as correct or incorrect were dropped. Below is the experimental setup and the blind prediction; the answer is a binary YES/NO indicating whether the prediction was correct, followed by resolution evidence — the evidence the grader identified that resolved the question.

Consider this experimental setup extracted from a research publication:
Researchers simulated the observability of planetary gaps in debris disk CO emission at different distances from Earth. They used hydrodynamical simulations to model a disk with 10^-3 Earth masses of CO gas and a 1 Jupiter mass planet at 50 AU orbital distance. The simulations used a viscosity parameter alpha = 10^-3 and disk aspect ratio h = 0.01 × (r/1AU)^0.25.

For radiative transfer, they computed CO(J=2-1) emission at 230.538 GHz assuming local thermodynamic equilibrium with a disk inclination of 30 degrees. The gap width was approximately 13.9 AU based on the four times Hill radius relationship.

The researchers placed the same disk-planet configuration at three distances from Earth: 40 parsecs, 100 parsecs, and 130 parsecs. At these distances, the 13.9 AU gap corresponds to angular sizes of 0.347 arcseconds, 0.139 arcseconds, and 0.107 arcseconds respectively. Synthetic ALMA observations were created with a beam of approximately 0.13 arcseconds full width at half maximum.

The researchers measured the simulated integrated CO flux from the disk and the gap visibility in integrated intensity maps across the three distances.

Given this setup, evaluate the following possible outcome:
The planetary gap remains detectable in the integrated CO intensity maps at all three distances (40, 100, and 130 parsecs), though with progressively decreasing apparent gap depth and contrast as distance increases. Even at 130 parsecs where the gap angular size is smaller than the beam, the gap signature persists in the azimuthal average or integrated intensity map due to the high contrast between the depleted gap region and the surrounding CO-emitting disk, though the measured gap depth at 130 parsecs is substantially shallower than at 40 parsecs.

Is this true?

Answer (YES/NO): NO